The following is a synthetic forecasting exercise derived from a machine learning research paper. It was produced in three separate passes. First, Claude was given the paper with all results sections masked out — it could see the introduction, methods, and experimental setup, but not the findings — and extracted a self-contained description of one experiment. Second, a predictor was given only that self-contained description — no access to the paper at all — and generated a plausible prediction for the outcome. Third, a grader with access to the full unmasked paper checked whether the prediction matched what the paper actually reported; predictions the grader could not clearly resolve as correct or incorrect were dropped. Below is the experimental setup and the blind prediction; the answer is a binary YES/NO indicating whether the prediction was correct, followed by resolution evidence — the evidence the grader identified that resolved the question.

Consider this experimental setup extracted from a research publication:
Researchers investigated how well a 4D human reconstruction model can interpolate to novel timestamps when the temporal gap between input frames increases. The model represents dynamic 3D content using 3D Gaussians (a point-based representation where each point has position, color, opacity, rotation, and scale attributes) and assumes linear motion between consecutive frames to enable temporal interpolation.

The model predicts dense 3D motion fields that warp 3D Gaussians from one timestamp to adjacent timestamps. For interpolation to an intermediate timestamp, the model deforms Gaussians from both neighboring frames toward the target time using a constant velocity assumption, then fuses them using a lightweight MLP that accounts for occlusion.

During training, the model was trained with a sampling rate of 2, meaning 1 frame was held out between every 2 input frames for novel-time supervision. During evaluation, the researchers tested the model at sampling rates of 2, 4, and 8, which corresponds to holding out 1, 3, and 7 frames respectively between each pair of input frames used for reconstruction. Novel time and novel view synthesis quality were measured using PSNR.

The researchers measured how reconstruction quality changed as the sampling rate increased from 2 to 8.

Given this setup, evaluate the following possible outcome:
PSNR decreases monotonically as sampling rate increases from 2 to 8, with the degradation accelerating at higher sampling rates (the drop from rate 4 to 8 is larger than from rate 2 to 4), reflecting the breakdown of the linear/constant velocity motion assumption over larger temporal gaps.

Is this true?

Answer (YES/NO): YES